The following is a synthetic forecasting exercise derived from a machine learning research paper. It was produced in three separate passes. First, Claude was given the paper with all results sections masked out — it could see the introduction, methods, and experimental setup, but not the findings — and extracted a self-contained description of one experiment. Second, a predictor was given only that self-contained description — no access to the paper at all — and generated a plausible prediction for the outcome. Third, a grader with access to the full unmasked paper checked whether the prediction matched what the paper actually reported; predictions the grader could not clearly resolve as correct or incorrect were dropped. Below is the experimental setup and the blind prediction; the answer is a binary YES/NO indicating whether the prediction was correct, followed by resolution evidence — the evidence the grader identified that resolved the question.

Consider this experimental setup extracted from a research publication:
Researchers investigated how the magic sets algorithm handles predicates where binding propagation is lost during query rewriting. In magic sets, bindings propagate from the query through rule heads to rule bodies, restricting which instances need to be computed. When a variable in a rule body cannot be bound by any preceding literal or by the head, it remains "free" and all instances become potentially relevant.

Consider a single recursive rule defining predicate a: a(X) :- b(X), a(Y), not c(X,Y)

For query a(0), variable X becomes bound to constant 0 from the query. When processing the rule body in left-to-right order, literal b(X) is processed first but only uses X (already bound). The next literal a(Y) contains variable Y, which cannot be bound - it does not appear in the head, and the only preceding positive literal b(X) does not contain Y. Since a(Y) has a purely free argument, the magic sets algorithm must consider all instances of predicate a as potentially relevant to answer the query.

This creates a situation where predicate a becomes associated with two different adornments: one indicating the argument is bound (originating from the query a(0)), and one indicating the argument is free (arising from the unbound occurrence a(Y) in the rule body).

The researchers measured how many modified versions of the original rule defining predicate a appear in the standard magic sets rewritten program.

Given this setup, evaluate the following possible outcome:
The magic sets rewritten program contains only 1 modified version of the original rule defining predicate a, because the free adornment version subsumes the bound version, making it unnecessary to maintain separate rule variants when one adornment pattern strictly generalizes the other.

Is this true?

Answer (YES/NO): NO